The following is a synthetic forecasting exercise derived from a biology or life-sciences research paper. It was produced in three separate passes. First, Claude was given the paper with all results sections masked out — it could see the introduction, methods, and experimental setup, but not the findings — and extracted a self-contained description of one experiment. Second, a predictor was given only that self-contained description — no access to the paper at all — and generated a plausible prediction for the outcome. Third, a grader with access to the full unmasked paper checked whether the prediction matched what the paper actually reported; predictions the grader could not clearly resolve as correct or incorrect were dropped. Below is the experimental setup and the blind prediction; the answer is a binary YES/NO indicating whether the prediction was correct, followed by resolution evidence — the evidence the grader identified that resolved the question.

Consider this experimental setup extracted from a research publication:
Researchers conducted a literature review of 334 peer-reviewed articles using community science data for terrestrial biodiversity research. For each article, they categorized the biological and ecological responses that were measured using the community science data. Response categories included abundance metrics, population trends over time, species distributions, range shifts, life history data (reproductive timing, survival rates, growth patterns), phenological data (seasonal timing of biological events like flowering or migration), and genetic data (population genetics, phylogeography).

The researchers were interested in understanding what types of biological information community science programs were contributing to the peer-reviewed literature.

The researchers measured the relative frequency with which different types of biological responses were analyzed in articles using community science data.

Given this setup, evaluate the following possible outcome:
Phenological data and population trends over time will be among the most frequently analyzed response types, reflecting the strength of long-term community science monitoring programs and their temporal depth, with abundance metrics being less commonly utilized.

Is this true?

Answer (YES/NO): NO